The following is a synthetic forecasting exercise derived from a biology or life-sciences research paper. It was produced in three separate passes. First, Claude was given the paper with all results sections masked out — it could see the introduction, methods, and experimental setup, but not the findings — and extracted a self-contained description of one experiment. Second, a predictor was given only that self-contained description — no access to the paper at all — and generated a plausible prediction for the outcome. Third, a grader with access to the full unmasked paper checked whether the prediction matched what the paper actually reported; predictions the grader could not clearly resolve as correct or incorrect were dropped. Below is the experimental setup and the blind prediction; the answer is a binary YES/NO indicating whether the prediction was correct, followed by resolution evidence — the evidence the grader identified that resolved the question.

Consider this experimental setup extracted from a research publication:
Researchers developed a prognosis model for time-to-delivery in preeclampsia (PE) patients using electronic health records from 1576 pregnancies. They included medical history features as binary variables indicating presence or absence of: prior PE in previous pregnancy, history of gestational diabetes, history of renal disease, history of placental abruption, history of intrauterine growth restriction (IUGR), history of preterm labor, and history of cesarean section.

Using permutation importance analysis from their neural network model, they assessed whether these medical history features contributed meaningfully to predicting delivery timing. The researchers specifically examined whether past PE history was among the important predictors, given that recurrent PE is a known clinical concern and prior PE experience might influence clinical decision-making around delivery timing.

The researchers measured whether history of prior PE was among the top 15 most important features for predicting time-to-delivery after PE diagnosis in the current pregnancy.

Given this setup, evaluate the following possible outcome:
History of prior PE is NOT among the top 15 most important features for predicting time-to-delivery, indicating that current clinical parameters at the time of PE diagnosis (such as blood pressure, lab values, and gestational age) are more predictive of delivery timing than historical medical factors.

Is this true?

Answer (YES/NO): NO